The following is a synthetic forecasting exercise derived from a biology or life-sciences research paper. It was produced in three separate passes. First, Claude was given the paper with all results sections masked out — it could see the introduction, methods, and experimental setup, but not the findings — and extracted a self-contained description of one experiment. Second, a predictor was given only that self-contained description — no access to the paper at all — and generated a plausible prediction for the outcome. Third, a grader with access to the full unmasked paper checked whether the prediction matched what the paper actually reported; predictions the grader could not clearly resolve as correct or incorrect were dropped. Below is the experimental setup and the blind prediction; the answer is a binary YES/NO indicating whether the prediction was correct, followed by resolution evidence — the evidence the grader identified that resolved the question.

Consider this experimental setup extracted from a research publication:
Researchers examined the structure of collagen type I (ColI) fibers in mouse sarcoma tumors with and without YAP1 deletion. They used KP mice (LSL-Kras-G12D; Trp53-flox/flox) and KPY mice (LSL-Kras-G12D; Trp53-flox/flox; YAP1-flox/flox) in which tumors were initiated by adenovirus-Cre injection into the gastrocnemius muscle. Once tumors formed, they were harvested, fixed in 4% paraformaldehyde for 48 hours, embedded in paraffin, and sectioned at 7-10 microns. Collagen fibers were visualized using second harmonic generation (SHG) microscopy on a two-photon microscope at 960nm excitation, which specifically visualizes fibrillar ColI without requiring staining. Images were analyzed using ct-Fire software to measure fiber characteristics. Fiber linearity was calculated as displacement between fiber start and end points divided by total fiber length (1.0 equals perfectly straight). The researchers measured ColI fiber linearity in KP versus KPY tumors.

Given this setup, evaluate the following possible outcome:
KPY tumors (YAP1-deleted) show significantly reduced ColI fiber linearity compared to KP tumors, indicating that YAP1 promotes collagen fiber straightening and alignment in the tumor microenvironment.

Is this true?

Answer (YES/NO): NO